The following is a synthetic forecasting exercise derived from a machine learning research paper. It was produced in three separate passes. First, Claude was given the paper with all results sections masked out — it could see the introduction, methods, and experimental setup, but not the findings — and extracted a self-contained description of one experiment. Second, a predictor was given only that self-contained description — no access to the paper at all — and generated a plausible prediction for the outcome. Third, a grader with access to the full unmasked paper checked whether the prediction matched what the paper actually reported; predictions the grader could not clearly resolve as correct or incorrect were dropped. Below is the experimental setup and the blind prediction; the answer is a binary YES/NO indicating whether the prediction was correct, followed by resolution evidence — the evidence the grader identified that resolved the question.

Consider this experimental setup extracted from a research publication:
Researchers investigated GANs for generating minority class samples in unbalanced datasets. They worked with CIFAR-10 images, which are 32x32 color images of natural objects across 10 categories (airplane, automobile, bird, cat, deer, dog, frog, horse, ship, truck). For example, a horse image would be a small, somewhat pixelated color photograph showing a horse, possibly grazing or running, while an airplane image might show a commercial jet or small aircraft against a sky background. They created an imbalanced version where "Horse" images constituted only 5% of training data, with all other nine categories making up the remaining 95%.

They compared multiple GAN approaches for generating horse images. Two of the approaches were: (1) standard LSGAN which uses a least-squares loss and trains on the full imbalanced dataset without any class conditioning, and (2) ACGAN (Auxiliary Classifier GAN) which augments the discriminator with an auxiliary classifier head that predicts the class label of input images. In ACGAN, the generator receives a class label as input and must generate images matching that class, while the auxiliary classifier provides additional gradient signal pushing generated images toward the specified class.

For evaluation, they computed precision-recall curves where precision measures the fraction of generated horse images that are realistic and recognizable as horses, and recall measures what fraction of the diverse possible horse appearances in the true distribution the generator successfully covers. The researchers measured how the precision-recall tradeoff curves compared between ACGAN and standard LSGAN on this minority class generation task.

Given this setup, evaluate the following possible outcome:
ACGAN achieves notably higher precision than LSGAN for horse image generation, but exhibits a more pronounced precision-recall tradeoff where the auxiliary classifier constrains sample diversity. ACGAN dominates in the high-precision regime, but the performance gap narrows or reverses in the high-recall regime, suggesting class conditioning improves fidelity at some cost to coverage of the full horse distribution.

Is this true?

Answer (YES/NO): NO